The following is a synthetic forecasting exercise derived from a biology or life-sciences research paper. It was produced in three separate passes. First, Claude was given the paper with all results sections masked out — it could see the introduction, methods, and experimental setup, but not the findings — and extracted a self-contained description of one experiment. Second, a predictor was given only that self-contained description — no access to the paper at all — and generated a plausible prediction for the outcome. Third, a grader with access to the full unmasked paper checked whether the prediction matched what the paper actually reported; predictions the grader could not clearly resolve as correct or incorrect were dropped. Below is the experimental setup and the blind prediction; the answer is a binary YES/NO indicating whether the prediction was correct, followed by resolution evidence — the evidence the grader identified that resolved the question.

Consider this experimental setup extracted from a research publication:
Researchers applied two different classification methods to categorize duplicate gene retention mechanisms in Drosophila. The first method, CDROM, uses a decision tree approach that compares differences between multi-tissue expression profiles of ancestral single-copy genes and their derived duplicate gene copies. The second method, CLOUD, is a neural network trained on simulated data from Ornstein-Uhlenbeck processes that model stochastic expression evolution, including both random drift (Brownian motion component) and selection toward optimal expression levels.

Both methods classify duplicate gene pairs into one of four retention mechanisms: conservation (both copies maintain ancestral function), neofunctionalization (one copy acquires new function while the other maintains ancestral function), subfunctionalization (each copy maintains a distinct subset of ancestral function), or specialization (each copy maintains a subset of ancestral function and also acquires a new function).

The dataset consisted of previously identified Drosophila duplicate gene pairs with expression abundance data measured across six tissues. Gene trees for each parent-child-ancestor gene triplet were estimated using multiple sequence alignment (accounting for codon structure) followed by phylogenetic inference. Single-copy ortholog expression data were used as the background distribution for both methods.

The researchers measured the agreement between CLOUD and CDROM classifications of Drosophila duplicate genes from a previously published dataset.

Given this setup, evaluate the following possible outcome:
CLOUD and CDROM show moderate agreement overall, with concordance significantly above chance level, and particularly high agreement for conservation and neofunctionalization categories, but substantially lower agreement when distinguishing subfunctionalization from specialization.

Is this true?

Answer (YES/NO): NO